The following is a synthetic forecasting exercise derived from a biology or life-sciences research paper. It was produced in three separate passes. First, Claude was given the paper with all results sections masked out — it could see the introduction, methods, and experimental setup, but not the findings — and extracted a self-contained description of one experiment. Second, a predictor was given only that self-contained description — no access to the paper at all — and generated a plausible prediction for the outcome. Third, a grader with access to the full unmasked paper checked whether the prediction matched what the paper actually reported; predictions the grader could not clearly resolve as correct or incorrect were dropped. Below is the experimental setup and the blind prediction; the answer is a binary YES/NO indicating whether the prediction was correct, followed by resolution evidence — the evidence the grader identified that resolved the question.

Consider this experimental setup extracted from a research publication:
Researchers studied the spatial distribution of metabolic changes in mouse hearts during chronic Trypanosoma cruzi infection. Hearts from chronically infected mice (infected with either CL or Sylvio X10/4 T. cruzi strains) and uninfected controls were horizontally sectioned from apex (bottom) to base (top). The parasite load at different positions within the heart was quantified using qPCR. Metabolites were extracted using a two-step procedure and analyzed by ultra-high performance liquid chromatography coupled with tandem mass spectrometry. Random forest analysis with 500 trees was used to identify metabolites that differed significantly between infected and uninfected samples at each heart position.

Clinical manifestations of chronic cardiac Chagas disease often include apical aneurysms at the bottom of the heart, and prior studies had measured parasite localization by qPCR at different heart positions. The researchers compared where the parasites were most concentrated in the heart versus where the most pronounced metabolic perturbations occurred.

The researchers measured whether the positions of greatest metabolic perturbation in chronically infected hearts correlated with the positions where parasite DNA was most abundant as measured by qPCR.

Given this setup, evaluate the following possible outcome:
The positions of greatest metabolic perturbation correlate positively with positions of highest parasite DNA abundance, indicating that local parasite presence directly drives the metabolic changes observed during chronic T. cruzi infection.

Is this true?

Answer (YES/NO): NO